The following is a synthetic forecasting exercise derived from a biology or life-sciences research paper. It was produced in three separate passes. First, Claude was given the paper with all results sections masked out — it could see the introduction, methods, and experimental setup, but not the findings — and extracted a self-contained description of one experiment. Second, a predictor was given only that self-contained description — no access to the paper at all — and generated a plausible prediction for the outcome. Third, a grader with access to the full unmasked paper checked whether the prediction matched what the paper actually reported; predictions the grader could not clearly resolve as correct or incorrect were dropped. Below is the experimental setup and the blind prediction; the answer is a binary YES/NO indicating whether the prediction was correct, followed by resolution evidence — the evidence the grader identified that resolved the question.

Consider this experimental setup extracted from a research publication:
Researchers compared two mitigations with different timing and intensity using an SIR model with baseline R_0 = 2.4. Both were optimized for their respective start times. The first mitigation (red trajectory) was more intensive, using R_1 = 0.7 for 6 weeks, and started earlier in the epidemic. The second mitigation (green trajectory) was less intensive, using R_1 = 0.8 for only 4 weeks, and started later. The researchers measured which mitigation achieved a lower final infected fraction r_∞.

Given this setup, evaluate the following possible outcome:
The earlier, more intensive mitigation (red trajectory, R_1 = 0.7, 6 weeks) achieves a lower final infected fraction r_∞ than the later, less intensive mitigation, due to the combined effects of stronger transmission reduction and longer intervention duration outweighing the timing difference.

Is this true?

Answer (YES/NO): NO